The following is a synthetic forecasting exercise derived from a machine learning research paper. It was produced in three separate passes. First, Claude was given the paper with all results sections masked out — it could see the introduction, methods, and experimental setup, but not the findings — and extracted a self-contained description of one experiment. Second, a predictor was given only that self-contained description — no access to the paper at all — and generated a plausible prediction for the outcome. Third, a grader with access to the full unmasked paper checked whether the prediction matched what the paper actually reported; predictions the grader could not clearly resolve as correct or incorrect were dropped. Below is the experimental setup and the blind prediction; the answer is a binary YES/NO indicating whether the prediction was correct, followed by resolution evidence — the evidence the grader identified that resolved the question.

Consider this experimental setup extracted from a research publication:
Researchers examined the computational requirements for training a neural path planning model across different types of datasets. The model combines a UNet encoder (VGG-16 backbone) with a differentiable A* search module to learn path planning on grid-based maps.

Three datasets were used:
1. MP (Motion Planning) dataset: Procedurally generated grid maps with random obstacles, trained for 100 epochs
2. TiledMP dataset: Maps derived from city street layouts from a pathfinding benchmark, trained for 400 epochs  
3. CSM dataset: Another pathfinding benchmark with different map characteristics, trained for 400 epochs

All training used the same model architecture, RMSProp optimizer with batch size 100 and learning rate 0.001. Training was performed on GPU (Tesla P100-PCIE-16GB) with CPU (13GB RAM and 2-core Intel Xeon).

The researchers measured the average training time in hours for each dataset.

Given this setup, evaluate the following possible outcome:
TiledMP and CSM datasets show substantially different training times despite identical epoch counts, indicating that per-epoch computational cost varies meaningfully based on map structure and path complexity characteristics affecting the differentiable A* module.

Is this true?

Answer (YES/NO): NO